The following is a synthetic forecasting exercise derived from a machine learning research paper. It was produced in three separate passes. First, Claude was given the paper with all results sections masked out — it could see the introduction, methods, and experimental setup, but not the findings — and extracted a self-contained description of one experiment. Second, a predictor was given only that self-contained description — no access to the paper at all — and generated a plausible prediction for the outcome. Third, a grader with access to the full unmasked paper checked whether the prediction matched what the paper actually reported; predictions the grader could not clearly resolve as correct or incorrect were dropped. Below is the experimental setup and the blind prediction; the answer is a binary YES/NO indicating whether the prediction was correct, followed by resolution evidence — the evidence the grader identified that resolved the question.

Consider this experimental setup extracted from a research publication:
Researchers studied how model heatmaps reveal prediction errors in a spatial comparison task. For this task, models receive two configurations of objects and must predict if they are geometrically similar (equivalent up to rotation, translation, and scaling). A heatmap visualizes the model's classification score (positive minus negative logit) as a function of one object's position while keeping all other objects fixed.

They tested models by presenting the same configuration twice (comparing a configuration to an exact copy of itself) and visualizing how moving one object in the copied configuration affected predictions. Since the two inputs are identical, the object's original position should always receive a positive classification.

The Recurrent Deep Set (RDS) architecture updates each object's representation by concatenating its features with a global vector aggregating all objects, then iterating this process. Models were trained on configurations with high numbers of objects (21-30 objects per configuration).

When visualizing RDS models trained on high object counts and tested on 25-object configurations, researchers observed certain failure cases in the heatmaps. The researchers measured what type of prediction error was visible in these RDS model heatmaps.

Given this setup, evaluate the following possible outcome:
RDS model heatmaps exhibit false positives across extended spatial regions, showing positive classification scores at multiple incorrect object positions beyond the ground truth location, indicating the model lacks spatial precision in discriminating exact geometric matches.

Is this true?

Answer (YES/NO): NO